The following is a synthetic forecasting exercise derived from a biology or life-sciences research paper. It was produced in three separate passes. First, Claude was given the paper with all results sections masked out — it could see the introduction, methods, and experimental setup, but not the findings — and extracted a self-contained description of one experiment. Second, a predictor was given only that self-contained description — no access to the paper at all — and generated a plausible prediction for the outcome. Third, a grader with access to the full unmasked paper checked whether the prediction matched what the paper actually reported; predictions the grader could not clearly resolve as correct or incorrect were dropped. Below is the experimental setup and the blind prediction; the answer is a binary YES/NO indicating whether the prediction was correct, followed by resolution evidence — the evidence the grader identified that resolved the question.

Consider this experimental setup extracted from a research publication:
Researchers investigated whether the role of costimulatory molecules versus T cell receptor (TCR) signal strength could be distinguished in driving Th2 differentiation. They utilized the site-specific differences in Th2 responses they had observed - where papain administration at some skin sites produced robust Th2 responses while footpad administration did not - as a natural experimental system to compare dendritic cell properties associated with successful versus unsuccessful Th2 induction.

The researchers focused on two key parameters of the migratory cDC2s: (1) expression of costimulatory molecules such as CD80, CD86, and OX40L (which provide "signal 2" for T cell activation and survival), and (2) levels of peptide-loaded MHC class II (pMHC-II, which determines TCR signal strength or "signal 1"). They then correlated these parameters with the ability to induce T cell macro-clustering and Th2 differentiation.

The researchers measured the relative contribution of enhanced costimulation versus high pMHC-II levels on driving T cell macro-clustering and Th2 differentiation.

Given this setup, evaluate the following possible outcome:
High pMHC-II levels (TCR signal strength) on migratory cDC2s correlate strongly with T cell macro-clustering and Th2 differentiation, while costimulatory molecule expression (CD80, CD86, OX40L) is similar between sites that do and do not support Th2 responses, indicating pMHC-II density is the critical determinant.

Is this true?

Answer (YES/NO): NO